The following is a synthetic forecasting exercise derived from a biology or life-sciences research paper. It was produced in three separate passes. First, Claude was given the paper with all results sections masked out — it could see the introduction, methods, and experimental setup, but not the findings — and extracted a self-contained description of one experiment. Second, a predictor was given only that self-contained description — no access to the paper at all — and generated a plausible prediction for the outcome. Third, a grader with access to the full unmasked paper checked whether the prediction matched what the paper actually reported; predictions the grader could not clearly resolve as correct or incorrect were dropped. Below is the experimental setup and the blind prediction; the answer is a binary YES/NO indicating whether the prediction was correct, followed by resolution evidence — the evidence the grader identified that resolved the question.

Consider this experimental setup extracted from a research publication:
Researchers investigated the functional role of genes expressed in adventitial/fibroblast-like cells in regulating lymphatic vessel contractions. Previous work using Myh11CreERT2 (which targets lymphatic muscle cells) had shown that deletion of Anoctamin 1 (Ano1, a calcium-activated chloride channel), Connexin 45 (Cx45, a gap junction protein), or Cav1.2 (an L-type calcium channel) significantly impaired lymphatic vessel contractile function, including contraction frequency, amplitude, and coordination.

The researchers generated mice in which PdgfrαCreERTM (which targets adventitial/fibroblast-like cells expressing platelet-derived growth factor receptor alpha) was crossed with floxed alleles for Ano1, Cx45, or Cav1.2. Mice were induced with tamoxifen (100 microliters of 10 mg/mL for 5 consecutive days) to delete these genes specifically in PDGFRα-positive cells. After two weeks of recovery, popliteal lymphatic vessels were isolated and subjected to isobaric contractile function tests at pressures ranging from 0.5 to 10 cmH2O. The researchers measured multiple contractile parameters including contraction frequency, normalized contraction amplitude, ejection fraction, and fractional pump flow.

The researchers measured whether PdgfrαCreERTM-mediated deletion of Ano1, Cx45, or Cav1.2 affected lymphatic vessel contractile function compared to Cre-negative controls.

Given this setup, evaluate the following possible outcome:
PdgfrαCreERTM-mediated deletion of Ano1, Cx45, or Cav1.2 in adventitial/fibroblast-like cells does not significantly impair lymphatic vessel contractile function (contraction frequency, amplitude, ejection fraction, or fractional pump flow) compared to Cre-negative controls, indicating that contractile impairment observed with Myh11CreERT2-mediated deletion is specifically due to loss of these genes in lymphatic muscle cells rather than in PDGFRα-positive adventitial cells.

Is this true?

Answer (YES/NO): YES